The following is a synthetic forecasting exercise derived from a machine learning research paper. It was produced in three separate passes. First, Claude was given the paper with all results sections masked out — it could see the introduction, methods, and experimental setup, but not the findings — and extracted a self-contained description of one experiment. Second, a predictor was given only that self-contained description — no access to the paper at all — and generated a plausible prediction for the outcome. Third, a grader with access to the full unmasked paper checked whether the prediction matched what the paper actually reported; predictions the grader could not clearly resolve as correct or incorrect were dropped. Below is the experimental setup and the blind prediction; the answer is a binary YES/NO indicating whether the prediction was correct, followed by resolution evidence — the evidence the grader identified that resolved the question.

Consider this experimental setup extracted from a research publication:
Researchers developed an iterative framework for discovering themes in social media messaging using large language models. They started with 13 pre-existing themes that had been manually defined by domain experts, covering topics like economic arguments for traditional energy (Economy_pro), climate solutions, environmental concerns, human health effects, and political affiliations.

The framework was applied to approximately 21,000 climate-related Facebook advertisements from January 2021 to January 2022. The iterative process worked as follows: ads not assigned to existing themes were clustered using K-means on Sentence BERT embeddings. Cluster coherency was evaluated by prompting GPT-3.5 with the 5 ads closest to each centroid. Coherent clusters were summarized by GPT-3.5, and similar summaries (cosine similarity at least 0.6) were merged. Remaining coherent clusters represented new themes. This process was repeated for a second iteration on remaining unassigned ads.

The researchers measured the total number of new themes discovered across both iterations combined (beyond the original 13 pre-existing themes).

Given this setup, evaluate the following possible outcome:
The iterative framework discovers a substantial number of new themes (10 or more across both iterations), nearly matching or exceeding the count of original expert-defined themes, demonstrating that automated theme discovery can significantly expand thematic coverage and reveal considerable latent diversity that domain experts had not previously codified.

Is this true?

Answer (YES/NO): YES